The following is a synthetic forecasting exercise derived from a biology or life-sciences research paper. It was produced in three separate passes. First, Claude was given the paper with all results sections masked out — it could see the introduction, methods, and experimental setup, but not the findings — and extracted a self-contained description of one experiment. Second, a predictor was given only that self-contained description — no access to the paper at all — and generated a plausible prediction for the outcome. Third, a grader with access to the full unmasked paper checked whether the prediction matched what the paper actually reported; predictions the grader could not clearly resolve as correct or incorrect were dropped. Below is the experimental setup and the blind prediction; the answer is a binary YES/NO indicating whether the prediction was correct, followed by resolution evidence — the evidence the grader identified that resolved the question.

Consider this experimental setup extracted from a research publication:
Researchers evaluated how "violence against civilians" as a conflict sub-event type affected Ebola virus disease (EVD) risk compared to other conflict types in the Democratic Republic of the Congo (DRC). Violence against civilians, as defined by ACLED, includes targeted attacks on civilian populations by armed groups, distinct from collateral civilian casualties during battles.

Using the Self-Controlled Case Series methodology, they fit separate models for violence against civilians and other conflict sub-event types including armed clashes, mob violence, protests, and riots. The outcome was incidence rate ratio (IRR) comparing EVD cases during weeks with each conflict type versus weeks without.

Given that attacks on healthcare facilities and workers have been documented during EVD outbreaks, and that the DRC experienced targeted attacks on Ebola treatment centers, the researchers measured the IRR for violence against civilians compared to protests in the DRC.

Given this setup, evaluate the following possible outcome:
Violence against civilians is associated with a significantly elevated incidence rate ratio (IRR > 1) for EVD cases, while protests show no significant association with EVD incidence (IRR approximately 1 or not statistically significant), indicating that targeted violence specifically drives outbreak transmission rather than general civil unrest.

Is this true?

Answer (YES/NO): NO